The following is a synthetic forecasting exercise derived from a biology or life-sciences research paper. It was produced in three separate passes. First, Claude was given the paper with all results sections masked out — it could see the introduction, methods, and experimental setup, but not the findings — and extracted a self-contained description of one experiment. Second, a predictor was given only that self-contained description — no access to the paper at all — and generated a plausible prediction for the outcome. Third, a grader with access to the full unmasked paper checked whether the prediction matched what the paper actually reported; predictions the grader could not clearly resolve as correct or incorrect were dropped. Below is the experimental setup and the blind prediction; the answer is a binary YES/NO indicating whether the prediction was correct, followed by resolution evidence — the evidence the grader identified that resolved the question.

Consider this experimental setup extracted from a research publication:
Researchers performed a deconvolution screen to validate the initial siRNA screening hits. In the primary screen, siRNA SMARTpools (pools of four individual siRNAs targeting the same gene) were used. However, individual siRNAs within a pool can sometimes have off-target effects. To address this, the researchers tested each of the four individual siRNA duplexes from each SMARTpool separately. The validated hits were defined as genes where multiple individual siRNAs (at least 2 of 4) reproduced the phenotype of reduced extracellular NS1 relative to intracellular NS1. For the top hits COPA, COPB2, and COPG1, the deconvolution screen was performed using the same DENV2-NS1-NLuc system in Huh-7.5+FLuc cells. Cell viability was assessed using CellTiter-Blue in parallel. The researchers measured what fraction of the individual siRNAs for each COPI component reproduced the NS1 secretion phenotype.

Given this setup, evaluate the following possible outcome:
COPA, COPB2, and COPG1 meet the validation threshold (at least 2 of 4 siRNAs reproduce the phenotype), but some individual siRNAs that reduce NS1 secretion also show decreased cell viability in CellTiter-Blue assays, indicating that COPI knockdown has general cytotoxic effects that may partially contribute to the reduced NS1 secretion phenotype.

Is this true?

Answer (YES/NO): NO